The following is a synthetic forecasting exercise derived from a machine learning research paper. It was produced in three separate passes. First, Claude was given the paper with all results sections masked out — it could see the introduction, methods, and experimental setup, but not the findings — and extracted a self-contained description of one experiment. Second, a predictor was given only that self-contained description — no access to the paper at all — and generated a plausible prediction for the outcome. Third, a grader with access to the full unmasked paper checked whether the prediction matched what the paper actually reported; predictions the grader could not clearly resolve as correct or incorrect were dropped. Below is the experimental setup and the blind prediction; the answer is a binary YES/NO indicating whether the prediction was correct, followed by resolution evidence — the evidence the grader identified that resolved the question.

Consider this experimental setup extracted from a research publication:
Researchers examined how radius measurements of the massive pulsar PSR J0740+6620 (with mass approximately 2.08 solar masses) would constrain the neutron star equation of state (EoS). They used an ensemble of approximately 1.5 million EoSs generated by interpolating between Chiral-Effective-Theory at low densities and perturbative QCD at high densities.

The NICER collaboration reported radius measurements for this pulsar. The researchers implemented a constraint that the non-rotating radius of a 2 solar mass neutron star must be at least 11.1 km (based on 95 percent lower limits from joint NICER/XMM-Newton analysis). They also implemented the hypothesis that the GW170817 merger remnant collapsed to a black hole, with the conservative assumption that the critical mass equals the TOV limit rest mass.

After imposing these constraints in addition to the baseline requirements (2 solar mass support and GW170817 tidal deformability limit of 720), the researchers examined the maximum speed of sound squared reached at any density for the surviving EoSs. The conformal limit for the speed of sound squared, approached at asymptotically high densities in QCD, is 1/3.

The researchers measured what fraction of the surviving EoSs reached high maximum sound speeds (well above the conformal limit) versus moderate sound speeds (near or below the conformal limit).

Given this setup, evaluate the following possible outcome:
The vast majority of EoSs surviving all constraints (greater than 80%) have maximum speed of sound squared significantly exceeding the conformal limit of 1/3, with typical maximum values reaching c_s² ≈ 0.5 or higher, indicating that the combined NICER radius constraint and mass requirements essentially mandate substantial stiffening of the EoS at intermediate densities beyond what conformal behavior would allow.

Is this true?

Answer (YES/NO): NO